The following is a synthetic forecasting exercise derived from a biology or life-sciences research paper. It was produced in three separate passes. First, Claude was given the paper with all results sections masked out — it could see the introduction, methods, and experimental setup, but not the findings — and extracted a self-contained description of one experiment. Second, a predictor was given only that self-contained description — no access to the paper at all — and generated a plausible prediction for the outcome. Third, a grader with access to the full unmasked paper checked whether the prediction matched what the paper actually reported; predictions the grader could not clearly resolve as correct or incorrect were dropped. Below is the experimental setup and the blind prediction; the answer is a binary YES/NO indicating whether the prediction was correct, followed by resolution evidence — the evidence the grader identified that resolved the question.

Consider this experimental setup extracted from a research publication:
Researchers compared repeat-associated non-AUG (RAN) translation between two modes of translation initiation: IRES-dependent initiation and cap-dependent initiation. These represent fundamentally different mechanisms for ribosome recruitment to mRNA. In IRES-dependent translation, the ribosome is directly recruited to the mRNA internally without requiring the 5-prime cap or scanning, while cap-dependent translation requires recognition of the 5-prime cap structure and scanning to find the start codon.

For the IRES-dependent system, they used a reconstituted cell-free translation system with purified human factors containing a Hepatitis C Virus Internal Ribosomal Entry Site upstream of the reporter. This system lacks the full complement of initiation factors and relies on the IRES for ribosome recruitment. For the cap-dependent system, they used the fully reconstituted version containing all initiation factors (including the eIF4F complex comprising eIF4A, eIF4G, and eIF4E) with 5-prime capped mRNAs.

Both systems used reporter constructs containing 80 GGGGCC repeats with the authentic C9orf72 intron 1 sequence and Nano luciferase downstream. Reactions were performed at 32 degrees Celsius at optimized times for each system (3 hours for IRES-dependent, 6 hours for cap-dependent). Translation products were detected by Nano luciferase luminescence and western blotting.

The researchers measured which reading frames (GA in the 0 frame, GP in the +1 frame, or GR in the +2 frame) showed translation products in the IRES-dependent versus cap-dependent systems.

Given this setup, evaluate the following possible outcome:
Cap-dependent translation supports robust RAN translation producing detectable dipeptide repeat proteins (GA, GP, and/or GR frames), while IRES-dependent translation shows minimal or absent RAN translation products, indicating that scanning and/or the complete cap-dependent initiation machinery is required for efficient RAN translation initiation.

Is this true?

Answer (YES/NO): NO